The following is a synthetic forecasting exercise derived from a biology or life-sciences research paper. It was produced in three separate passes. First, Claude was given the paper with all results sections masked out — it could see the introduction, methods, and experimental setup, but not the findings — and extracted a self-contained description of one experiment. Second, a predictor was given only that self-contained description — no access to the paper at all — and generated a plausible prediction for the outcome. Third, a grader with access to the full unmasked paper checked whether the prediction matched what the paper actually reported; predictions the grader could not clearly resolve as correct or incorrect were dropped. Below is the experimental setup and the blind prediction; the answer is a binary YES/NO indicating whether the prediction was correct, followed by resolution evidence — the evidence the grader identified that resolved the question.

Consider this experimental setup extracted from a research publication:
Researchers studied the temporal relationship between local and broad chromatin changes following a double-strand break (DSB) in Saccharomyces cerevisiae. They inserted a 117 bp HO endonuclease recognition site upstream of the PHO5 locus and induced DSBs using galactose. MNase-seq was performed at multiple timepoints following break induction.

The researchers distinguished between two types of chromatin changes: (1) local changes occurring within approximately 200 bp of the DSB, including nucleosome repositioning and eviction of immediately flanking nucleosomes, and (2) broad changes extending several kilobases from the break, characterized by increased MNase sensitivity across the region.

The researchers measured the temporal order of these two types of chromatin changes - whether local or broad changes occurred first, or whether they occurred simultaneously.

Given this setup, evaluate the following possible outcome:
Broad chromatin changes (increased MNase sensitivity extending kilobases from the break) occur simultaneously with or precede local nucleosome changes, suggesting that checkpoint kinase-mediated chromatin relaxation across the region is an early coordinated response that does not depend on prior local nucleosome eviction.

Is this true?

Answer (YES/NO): NO